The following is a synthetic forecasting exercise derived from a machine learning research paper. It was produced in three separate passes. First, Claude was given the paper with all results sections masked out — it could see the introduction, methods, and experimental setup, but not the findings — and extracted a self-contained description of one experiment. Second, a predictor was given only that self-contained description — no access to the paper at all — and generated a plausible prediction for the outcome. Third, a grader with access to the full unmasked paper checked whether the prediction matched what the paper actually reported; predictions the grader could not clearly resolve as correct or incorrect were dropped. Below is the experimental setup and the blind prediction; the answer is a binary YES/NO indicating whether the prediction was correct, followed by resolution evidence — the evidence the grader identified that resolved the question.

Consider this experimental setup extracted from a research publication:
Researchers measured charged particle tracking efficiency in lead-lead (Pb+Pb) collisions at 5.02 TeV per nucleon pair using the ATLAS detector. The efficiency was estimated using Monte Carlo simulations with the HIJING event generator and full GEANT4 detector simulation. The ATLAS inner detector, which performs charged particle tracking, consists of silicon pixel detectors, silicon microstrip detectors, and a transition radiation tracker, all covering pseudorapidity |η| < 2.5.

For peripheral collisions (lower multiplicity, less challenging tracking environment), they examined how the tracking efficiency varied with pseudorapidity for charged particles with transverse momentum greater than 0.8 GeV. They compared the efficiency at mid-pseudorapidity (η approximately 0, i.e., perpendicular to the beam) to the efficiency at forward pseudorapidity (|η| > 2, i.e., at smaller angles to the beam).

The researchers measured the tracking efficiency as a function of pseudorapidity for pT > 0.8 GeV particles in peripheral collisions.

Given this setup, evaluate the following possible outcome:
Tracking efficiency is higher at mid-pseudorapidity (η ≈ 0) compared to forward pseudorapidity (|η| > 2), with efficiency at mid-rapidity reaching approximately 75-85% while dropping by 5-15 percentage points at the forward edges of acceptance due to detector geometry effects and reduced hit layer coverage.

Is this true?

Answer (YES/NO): NO